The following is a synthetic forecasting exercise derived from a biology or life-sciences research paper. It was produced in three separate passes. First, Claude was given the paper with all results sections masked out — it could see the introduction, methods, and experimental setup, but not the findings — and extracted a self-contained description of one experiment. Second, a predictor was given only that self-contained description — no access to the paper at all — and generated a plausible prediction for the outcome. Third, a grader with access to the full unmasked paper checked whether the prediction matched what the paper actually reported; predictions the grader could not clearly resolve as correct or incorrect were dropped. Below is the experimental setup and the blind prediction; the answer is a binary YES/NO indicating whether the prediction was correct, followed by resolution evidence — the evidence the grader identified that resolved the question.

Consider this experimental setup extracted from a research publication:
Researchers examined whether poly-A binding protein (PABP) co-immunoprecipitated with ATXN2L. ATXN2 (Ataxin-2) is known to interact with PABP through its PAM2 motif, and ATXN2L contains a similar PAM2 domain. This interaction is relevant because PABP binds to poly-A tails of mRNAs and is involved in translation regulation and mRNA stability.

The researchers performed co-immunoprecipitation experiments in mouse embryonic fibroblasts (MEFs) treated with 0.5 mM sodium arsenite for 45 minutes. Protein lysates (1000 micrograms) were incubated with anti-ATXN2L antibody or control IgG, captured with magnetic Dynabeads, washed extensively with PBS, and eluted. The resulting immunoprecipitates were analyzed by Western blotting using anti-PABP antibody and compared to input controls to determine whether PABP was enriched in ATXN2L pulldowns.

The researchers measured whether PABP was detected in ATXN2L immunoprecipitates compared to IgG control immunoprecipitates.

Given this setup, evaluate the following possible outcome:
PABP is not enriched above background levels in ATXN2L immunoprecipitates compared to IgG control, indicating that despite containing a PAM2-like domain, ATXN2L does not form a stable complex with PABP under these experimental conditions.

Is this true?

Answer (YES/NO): NO